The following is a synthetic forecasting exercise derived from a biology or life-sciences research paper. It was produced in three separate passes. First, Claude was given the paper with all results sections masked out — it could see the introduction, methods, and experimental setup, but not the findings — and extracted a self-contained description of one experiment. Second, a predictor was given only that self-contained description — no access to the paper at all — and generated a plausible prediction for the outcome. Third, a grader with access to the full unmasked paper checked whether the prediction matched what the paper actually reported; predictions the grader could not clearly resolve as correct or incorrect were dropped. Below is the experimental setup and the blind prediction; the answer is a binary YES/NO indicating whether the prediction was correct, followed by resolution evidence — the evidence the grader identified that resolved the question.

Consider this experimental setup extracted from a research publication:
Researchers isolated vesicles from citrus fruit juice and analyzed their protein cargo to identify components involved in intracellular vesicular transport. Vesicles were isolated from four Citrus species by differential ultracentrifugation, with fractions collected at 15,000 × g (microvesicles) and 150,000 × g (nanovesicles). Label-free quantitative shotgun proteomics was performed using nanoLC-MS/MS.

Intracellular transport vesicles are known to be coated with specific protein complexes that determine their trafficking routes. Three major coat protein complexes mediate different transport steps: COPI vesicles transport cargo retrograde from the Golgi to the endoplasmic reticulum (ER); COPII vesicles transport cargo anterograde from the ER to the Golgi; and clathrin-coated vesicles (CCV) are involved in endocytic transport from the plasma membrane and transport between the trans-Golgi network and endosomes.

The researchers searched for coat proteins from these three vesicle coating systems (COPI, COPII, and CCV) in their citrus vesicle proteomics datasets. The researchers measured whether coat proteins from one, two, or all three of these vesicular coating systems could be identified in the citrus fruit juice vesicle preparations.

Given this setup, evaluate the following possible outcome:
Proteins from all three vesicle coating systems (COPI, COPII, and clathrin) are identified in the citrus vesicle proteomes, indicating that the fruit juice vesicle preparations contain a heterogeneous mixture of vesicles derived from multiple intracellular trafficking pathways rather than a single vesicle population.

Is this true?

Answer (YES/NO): YES